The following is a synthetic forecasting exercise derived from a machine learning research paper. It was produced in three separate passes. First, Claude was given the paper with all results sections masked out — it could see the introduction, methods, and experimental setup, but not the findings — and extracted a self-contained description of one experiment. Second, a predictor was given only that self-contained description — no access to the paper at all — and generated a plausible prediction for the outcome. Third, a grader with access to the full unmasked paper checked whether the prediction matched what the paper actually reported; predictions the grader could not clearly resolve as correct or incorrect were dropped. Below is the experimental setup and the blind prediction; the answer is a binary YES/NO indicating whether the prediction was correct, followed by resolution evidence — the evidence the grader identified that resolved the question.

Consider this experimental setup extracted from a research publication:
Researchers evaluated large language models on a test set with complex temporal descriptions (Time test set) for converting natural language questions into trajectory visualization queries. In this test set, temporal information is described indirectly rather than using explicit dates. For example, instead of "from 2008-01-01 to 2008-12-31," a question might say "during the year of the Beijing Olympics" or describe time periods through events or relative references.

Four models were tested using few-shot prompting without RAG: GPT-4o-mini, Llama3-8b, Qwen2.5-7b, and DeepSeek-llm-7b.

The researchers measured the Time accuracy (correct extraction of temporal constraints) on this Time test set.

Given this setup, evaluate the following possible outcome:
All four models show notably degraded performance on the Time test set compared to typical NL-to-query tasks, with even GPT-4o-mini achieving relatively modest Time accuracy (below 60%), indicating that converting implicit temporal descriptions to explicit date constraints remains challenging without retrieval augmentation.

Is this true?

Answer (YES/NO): NO